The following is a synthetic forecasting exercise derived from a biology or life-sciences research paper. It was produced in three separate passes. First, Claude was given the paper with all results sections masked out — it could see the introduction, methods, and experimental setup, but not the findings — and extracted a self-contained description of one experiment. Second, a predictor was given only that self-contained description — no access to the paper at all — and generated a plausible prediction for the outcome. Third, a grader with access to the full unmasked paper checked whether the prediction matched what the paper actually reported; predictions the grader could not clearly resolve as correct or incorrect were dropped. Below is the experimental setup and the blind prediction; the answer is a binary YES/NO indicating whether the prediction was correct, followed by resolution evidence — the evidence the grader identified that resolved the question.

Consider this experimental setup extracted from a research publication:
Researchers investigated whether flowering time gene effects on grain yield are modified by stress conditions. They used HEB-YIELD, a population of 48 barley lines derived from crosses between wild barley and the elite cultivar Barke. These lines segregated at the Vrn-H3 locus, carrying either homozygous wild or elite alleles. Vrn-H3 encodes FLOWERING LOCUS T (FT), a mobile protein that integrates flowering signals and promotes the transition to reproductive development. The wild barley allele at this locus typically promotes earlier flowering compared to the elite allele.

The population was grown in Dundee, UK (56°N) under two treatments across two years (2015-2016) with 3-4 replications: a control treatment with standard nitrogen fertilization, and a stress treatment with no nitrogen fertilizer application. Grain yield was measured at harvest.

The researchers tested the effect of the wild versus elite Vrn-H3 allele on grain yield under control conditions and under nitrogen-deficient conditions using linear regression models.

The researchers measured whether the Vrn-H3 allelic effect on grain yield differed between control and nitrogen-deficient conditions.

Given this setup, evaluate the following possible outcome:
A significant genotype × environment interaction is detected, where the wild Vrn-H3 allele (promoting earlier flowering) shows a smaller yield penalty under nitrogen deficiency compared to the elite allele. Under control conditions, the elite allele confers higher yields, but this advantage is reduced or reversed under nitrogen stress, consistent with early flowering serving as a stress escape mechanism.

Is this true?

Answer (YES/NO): NO